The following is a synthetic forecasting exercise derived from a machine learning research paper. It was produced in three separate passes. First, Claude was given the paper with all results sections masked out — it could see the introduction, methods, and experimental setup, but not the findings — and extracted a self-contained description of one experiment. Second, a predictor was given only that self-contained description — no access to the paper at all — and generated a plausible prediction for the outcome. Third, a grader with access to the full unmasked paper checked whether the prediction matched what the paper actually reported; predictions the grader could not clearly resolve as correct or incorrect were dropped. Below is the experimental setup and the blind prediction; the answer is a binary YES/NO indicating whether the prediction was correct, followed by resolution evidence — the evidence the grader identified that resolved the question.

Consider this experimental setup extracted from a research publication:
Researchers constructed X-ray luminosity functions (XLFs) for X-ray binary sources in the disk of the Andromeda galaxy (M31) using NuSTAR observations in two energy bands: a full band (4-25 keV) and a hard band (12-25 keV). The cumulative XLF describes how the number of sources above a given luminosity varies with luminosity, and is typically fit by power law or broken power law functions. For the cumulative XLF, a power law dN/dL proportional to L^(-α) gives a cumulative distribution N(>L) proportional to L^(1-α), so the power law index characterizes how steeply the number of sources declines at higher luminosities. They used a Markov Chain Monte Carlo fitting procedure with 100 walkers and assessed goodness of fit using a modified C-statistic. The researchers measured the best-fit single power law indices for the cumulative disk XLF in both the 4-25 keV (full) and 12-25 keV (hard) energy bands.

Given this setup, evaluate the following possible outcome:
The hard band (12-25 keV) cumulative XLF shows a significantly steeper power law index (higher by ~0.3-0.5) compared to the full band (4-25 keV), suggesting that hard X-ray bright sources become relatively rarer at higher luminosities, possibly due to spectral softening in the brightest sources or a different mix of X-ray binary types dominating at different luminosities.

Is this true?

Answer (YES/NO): NO